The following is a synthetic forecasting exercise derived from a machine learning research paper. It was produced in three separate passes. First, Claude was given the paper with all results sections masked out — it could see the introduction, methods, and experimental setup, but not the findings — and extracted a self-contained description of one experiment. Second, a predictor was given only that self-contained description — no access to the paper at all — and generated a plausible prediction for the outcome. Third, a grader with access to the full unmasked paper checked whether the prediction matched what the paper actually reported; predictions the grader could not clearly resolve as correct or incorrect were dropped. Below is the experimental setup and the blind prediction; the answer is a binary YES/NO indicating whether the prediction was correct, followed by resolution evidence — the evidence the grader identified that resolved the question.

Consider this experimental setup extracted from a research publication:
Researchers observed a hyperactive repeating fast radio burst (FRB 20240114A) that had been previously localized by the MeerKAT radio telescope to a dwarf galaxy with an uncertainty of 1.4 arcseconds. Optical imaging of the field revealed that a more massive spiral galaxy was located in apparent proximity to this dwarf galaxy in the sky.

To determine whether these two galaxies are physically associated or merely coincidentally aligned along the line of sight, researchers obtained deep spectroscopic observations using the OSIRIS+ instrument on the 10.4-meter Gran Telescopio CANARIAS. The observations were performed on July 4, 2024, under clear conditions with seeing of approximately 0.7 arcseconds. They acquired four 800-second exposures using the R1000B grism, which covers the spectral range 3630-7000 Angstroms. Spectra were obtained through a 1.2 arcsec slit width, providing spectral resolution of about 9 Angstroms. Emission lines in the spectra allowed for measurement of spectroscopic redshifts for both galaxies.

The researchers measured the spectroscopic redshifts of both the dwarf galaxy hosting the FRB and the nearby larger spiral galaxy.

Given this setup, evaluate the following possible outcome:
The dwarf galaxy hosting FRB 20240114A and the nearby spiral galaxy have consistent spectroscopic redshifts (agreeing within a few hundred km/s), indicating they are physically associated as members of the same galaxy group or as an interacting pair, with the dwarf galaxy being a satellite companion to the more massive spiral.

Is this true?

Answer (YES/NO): YES